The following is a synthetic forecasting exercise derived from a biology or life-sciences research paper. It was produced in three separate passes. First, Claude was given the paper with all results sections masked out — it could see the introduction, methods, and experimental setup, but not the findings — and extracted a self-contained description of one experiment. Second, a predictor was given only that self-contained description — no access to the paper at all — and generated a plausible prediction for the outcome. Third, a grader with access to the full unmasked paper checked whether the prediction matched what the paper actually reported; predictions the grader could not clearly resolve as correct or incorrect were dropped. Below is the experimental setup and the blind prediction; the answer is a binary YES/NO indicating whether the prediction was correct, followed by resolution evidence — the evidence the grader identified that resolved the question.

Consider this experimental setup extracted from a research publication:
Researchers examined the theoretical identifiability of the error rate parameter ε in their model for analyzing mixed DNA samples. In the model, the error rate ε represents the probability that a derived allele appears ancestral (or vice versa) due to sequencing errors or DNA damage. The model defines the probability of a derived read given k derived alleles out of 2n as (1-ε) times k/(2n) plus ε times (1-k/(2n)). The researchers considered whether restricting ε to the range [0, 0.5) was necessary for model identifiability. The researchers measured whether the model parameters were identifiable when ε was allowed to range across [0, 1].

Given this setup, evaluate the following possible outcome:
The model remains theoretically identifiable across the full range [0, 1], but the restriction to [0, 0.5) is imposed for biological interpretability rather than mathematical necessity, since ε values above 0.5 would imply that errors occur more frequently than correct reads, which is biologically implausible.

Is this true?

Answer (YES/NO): NO